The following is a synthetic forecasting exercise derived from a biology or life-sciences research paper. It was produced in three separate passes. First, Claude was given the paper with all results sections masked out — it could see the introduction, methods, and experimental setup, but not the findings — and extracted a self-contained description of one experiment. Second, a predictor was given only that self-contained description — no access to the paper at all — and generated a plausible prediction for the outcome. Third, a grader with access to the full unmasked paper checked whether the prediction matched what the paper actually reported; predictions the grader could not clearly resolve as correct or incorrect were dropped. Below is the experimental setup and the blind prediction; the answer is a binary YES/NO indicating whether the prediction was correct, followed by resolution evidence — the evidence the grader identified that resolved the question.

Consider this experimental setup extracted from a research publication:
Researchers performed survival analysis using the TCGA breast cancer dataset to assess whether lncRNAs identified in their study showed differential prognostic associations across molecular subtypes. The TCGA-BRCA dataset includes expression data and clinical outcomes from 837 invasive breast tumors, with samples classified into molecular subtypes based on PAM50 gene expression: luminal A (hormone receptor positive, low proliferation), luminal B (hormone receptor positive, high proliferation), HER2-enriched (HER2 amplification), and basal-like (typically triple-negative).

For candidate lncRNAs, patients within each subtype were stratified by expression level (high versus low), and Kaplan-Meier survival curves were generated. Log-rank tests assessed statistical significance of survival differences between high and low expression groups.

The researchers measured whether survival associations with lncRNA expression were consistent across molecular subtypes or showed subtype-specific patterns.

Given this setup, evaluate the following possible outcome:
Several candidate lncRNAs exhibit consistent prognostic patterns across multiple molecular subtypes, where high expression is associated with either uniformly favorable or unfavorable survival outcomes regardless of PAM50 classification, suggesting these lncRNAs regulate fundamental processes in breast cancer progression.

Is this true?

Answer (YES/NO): NO